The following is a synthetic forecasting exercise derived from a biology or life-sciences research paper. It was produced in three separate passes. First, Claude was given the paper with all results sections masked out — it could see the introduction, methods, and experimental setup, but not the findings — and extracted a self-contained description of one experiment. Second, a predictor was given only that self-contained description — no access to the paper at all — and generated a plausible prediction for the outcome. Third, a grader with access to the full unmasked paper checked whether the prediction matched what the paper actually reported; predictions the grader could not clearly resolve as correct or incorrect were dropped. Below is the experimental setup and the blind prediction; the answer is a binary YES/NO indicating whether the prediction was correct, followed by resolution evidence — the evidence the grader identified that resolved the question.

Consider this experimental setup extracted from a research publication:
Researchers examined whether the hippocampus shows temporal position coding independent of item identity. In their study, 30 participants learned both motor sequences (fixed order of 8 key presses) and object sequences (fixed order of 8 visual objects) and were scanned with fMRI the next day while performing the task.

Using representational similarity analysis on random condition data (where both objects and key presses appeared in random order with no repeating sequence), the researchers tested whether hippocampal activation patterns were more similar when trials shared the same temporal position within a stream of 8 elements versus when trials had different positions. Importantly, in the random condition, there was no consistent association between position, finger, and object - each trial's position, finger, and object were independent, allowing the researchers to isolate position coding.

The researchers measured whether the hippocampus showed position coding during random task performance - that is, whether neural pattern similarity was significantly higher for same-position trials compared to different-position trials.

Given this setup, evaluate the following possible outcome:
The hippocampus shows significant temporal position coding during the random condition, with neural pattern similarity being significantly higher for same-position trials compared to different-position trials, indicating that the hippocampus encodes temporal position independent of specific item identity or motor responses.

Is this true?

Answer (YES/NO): NO